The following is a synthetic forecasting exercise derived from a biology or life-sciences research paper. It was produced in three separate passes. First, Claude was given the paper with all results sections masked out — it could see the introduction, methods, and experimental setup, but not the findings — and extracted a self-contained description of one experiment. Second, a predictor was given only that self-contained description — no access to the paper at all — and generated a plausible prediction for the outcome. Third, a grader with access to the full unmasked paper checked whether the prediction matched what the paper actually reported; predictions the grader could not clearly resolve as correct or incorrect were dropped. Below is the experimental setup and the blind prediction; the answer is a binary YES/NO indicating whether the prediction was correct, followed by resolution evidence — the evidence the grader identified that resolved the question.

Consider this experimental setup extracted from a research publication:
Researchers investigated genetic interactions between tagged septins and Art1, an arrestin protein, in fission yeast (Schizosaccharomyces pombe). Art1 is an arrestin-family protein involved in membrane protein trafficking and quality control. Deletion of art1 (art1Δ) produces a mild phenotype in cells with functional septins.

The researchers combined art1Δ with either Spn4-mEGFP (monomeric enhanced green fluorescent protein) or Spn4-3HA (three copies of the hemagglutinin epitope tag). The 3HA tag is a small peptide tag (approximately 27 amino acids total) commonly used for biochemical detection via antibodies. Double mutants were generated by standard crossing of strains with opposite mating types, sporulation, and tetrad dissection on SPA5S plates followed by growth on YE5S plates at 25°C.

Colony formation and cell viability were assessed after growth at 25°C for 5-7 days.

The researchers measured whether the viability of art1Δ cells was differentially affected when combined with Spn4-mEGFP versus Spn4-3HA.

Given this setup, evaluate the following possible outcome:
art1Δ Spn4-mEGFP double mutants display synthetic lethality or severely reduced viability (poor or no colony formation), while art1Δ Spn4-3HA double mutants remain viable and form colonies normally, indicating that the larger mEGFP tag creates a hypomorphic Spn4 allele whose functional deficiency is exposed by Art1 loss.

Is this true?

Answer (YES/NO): NO